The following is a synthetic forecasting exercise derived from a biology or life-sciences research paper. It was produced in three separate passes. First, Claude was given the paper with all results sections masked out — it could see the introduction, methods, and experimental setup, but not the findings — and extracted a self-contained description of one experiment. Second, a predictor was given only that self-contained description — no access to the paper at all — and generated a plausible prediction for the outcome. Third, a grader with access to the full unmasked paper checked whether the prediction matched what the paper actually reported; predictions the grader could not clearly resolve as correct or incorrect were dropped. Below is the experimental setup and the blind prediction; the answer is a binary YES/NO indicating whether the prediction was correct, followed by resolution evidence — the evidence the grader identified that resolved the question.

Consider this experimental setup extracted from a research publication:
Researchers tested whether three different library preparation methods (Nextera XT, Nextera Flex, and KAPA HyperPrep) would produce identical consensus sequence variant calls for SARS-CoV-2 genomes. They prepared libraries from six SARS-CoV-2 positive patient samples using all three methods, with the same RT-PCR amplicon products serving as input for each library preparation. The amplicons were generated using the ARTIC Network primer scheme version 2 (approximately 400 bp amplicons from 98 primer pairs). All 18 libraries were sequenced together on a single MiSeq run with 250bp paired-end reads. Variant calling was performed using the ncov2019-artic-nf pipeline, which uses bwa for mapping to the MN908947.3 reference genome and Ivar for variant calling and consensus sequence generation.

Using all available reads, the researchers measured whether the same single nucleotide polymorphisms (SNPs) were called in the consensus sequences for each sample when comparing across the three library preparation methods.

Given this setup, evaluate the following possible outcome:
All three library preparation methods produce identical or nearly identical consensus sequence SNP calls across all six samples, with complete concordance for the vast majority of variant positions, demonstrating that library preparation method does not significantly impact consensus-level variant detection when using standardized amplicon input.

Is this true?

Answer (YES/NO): YES